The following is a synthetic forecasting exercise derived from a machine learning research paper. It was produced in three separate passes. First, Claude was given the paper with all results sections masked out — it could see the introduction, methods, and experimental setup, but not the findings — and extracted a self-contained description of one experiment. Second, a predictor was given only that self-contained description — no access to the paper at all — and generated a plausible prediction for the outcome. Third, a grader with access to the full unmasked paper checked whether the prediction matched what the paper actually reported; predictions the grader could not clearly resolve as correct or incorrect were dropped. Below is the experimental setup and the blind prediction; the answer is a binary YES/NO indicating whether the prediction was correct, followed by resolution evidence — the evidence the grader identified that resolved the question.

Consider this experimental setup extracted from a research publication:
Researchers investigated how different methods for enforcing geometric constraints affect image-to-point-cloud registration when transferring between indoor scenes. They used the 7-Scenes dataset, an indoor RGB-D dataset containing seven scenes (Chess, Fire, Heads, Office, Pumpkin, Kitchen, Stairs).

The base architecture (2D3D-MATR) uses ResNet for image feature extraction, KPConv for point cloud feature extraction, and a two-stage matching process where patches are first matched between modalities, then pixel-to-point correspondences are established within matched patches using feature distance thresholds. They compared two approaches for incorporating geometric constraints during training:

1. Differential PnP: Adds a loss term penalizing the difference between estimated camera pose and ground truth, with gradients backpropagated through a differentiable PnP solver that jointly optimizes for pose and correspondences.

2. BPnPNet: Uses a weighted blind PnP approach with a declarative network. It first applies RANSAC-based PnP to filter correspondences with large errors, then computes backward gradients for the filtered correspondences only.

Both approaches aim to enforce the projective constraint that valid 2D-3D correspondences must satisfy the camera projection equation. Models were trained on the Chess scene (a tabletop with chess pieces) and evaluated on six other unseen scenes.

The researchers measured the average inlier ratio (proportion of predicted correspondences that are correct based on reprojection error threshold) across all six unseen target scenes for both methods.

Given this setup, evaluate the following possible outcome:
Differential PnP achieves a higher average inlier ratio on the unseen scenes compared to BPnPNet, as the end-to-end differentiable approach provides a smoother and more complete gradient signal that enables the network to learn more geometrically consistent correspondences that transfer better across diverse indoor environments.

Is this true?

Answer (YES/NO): NO